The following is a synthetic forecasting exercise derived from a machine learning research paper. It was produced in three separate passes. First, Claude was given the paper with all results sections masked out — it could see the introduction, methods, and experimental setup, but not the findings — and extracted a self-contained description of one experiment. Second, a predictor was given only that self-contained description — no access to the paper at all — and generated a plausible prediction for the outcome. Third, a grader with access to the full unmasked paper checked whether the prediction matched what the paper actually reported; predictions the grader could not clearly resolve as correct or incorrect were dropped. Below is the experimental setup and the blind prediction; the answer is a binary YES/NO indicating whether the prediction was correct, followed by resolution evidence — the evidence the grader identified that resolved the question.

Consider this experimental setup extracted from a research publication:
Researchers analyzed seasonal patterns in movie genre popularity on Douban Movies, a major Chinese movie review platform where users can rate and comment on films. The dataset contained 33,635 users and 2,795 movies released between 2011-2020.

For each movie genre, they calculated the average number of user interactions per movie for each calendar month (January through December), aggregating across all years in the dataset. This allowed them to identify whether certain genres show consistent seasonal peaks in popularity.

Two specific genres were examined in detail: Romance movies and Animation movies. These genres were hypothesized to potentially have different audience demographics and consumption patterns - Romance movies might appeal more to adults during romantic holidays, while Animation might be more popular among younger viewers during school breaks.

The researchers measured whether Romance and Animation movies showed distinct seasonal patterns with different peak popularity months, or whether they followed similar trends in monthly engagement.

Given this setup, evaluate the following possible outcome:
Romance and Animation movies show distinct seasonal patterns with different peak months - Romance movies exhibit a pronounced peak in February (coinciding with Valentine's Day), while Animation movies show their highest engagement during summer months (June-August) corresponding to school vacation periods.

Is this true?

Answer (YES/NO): NO